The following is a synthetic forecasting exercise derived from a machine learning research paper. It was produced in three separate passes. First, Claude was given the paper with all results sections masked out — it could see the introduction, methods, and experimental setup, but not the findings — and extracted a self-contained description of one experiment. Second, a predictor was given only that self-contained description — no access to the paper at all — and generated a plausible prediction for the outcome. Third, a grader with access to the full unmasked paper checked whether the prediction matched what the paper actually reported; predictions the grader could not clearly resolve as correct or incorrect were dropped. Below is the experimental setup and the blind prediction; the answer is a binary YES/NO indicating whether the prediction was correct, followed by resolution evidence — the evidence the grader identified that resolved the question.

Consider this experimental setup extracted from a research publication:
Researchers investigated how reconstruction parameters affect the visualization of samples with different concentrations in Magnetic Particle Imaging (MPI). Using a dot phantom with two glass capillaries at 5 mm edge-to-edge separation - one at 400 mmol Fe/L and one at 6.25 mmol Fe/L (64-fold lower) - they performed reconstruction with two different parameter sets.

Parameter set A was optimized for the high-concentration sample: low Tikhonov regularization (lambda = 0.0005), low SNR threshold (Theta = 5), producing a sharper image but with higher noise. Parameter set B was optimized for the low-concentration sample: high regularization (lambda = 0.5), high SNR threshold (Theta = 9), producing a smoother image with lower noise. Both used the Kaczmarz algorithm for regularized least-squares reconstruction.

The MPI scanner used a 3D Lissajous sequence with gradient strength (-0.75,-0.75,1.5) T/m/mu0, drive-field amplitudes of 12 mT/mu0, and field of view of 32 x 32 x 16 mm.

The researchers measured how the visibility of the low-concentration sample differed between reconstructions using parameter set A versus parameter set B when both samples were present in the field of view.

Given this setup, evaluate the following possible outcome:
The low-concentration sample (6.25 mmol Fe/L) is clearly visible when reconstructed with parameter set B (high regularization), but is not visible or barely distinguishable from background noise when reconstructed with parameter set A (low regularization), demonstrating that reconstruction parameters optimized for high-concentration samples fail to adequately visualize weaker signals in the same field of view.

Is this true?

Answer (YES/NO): NO